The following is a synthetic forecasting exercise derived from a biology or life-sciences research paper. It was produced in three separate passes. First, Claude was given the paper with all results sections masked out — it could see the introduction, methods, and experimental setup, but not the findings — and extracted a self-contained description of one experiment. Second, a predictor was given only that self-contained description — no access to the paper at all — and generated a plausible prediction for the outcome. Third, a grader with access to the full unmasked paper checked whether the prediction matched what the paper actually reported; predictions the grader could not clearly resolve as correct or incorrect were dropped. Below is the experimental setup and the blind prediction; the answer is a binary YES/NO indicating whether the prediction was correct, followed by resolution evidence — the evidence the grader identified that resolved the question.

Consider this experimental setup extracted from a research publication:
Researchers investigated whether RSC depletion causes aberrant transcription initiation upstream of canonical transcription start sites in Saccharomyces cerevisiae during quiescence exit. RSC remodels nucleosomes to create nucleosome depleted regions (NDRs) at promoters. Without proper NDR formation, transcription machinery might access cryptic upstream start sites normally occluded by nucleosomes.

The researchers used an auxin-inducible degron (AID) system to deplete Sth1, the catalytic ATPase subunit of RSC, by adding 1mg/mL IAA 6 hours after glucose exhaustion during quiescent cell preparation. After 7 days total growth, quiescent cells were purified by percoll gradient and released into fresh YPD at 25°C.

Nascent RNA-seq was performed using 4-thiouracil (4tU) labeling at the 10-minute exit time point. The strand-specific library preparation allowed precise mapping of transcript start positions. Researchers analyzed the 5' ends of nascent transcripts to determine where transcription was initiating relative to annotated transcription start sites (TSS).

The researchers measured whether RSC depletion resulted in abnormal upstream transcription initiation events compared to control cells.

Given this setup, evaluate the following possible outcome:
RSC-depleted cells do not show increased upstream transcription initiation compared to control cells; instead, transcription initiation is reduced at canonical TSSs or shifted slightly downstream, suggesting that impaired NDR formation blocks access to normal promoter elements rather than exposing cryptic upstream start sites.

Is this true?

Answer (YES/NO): NO